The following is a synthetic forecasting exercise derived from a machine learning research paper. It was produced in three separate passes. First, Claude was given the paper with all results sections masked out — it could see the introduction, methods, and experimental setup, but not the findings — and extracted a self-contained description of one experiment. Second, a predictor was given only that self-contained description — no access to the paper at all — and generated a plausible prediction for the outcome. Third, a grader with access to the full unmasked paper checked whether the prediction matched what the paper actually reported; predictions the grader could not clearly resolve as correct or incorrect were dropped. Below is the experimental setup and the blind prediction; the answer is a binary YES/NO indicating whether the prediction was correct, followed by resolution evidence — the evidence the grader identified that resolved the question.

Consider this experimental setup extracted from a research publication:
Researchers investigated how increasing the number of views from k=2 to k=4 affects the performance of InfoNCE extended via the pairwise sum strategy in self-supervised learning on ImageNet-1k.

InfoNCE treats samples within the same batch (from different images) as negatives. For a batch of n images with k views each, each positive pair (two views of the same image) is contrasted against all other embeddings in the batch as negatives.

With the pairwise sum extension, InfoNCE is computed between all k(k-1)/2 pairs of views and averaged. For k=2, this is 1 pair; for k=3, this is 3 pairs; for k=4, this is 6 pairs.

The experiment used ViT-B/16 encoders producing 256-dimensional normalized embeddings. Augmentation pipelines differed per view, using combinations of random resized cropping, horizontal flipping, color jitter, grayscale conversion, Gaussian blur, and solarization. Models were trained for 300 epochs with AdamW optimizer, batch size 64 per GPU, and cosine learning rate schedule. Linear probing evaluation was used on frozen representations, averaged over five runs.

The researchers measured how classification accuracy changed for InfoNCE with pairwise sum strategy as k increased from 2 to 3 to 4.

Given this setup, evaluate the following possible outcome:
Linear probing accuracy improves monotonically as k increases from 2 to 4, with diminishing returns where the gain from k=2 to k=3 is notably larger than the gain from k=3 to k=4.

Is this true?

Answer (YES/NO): NO